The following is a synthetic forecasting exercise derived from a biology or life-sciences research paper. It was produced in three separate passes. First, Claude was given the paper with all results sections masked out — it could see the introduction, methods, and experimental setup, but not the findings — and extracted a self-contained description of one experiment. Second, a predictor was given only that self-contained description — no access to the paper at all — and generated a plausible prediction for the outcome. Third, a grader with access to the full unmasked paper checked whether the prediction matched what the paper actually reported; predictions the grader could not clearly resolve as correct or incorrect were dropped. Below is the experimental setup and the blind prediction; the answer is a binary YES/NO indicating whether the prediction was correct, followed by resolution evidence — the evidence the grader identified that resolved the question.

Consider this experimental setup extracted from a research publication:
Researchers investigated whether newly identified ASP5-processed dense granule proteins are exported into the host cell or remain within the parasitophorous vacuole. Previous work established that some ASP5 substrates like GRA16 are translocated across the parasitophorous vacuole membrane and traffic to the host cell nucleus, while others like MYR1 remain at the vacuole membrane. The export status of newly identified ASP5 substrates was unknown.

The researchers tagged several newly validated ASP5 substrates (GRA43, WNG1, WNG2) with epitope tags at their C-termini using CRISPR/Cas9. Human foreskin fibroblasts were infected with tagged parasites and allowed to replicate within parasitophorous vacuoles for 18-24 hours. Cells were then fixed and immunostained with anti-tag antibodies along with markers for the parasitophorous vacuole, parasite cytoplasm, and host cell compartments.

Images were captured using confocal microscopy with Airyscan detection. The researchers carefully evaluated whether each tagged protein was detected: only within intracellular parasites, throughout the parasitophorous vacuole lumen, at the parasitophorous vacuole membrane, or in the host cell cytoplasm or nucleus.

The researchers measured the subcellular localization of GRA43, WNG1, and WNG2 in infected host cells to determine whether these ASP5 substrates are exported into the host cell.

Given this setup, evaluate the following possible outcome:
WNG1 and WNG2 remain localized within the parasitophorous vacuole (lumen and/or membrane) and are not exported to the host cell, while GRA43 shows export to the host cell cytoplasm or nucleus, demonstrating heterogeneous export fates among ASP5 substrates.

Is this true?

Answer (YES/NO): NO